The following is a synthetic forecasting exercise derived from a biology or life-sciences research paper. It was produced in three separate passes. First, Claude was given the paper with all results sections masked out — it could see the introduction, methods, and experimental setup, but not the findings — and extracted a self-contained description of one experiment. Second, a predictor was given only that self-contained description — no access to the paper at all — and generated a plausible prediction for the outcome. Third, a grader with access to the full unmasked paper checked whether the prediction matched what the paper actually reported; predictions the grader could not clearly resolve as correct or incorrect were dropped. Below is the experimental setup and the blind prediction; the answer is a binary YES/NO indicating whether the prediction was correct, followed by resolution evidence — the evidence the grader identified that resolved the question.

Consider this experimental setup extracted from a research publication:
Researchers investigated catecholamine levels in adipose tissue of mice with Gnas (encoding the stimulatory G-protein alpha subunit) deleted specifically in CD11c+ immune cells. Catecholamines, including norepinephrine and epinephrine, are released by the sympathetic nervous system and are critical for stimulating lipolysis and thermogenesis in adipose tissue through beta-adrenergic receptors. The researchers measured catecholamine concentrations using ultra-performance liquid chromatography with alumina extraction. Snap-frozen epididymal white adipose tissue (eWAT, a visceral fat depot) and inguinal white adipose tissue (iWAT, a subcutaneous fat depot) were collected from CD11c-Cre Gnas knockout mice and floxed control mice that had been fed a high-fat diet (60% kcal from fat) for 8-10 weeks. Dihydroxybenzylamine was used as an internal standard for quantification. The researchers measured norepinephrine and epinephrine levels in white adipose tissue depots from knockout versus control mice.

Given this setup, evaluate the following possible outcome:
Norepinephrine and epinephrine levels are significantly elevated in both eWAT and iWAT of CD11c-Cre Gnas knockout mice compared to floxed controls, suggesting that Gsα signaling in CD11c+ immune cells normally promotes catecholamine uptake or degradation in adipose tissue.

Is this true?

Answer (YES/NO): NO